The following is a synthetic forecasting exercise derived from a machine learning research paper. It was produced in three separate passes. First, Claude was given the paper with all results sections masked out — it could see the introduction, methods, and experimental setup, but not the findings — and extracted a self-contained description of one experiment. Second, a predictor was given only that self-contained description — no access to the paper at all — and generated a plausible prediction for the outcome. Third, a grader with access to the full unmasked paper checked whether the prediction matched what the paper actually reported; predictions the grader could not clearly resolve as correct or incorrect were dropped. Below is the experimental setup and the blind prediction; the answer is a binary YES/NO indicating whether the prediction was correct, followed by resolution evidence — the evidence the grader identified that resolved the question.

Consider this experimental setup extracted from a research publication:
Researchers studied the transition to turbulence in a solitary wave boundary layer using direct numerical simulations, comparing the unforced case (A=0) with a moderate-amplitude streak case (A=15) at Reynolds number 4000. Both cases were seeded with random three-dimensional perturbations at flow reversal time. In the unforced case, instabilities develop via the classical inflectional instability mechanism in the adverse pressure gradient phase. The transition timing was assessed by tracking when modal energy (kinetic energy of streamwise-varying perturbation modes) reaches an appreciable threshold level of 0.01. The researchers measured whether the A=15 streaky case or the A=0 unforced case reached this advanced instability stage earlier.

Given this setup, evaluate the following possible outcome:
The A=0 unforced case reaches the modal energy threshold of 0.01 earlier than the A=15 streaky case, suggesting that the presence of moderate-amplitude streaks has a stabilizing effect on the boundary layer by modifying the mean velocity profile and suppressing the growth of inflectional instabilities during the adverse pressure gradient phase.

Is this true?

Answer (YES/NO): YES